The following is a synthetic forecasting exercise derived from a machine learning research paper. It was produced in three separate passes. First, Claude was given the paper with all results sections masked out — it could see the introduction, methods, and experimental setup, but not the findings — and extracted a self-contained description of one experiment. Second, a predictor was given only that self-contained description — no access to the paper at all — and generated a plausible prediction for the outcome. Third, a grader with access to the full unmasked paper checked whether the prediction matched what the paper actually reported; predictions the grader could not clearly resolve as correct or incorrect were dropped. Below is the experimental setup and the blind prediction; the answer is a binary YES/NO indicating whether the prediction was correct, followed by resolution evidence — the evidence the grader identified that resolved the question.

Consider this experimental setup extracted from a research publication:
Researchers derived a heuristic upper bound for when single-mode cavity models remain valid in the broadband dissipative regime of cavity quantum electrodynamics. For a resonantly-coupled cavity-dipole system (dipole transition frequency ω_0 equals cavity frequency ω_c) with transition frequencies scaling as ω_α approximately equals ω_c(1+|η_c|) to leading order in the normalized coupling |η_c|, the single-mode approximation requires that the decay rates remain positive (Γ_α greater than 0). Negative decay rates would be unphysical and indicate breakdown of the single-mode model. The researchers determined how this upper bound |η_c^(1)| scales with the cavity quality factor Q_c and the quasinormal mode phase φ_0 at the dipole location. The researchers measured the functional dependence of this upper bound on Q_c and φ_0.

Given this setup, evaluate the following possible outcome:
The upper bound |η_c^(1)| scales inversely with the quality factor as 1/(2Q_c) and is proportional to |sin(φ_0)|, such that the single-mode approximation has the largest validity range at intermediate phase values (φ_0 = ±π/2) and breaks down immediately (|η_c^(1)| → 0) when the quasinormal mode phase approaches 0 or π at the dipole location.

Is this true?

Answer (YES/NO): NO